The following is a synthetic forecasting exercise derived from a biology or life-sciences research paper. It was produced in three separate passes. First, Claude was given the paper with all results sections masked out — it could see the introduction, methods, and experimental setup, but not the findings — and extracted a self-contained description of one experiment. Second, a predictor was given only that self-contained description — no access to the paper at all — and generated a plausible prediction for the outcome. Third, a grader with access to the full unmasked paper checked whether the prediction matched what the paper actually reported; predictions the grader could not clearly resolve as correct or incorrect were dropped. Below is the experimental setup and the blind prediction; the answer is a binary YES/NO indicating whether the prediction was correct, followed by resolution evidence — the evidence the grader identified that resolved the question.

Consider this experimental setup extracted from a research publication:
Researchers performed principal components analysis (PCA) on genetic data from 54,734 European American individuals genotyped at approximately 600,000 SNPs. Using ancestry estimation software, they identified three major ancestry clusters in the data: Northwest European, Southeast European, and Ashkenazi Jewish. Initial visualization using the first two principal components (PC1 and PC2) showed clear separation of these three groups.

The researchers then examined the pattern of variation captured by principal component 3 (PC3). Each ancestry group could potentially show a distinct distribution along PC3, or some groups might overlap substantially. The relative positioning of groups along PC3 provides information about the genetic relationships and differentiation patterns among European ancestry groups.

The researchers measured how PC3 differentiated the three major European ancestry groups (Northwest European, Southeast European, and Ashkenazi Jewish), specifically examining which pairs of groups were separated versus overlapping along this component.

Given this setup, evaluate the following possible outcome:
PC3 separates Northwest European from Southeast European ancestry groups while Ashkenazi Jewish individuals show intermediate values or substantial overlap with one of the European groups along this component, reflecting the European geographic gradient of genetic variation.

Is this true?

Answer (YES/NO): NO